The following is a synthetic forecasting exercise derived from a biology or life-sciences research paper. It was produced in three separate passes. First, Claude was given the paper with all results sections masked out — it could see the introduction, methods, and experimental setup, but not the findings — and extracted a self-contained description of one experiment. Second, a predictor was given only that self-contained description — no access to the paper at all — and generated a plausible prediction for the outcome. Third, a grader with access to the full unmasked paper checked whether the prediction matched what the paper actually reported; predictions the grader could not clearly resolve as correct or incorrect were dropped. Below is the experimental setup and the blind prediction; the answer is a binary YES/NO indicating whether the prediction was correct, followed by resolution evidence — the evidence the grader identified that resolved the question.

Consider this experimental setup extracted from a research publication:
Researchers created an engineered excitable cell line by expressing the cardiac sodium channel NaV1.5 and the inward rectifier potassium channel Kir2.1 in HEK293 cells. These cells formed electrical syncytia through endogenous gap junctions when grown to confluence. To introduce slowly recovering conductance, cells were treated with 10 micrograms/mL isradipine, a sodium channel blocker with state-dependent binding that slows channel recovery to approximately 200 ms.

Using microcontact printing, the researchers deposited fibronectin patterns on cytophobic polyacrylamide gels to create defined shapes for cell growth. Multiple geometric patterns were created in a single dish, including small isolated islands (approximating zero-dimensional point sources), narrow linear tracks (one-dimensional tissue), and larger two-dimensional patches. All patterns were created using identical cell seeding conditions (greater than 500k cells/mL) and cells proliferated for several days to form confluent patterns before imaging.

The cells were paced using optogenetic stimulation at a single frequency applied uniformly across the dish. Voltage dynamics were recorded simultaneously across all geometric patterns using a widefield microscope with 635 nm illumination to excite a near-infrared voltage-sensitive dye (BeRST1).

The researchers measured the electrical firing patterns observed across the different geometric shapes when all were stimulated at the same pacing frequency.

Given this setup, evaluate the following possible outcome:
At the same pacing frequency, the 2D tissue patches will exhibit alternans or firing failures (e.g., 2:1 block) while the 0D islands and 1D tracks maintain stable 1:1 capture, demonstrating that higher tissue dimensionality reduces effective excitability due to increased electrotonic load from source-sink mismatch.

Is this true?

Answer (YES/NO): NO